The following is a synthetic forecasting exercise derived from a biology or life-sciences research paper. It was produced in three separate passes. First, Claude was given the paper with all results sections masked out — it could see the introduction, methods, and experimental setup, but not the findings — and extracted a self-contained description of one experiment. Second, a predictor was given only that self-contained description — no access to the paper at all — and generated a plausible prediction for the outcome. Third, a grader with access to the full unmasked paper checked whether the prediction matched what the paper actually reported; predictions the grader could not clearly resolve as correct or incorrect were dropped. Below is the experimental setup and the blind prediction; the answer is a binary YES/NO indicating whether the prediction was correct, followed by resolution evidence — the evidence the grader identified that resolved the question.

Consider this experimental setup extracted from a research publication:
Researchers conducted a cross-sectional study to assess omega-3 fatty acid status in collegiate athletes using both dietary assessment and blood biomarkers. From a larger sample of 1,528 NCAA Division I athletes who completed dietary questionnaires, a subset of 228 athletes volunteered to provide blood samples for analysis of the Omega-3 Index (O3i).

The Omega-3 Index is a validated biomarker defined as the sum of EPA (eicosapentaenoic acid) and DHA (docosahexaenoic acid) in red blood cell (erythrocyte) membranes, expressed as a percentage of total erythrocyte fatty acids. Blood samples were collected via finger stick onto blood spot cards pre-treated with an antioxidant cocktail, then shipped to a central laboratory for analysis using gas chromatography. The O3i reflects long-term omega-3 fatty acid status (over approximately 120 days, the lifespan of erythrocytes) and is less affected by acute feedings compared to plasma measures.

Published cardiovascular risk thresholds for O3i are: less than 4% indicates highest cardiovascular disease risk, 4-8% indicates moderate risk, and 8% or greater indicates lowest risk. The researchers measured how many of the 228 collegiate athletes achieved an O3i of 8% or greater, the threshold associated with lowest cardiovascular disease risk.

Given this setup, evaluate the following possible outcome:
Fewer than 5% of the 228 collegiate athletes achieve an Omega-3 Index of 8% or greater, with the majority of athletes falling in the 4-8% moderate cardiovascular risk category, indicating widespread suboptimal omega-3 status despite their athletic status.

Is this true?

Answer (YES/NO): YES